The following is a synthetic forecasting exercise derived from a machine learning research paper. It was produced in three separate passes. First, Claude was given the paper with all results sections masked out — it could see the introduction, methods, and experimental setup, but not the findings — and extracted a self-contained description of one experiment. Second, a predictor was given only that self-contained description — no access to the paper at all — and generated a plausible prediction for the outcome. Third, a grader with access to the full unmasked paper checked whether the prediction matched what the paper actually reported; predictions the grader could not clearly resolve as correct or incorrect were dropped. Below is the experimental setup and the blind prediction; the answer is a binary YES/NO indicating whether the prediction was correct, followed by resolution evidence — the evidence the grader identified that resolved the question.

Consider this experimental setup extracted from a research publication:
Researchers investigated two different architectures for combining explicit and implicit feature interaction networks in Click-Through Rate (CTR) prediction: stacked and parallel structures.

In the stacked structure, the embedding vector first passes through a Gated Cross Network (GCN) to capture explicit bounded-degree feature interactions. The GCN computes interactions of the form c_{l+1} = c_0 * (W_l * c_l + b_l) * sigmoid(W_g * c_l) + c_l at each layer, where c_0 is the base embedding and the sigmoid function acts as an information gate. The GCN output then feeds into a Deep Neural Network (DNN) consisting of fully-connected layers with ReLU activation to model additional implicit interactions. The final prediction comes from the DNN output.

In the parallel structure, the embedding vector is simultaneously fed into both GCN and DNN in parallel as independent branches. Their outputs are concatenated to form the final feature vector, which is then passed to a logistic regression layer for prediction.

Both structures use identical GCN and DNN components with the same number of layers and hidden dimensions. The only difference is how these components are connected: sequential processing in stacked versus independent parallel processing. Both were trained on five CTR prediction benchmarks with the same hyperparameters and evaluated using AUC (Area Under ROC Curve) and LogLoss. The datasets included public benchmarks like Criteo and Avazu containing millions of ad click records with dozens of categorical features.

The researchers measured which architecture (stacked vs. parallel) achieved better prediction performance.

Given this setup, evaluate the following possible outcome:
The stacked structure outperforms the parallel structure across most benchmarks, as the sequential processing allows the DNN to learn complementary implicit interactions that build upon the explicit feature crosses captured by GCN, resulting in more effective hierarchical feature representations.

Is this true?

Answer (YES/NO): NO